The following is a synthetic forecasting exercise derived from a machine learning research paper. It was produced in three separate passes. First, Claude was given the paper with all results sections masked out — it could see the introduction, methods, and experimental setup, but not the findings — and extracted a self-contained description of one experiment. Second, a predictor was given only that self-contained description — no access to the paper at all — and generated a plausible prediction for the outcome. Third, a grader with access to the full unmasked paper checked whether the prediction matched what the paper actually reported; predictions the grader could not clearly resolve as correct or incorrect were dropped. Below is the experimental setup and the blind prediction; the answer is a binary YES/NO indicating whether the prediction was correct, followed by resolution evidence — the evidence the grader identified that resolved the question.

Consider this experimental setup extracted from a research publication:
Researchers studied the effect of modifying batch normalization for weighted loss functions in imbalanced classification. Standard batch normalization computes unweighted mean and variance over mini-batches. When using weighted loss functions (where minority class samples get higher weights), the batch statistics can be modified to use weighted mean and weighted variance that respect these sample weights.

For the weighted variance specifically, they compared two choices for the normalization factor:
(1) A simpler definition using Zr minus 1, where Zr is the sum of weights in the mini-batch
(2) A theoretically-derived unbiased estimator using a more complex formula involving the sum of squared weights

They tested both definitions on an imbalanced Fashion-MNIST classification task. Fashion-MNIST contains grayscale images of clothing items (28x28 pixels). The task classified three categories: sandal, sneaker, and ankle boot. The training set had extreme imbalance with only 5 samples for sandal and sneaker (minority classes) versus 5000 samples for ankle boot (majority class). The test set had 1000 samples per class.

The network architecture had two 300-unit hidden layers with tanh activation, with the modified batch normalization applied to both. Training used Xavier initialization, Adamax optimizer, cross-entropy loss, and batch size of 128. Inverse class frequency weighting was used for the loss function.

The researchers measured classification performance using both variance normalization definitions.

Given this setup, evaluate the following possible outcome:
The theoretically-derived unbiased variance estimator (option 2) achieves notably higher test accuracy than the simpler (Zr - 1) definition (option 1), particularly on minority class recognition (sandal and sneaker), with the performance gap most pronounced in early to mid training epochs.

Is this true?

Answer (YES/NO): NO